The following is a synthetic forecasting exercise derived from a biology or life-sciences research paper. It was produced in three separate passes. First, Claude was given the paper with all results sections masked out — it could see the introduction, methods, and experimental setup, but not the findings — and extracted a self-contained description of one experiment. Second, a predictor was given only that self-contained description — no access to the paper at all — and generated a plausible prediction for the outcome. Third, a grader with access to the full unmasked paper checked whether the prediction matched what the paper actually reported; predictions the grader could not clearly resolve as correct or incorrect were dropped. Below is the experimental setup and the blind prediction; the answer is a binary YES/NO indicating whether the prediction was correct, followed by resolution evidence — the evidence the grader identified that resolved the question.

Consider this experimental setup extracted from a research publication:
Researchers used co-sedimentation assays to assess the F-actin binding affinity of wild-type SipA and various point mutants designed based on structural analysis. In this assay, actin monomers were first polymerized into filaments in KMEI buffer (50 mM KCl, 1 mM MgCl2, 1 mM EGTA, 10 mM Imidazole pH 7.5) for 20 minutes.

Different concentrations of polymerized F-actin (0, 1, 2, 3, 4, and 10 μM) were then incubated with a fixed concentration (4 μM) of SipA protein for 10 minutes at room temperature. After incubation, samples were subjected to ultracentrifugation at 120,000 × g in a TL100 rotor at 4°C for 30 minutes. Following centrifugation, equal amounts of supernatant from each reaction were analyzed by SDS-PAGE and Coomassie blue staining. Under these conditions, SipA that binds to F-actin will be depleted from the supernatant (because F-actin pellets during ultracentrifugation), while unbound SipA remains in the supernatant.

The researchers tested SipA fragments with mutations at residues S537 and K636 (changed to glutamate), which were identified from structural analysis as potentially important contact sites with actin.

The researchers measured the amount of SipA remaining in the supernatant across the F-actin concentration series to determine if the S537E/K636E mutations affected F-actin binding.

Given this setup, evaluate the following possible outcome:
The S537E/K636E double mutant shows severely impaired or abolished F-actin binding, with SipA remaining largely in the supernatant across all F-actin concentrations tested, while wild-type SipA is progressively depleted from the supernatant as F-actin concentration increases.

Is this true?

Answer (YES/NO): YES